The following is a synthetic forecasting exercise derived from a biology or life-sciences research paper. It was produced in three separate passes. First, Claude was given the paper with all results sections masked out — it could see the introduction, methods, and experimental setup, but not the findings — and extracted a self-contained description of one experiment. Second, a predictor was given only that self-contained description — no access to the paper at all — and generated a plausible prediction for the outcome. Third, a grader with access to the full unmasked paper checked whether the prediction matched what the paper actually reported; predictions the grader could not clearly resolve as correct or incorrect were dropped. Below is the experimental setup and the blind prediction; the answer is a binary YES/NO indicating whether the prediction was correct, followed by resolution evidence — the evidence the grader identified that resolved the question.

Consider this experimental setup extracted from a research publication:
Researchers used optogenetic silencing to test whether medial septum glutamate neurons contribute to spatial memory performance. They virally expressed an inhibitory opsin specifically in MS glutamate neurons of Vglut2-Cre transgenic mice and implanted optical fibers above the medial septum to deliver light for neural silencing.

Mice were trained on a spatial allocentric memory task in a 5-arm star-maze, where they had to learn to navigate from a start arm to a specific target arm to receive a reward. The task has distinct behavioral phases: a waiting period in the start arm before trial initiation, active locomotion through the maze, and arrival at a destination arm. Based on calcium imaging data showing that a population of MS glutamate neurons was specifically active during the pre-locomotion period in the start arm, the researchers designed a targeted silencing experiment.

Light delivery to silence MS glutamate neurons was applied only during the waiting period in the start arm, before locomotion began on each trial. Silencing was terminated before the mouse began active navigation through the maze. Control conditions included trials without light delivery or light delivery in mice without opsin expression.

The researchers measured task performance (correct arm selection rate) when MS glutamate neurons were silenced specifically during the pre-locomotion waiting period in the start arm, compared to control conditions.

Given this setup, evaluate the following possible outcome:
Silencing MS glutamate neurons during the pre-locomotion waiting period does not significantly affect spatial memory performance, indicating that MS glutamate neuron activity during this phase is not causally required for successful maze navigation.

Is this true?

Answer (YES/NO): NO